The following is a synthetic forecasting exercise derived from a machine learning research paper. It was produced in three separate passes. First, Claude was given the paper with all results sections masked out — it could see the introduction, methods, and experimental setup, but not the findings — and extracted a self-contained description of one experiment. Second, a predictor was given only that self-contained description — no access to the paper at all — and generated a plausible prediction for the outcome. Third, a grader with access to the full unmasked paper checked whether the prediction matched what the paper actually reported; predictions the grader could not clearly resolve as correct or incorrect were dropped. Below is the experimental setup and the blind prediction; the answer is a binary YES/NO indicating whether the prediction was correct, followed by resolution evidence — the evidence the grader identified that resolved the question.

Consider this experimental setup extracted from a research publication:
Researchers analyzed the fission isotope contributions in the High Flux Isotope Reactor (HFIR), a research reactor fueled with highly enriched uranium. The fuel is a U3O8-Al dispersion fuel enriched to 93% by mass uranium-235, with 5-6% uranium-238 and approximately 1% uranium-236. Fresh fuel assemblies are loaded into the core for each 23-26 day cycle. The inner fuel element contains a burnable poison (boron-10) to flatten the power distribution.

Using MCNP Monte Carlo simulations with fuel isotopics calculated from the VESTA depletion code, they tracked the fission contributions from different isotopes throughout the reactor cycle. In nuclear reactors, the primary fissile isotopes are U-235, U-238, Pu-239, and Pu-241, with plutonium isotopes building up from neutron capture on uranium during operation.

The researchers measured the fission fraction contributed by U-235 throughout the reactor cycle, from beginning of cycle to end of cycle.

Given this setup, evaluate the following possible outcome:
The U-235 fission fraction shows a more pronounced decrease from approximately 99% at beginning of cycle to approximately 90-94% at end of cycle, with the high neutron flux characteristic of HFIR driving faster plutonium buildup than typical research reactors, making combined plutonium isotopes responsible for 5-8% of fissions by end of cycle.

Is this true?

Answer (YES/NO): NO